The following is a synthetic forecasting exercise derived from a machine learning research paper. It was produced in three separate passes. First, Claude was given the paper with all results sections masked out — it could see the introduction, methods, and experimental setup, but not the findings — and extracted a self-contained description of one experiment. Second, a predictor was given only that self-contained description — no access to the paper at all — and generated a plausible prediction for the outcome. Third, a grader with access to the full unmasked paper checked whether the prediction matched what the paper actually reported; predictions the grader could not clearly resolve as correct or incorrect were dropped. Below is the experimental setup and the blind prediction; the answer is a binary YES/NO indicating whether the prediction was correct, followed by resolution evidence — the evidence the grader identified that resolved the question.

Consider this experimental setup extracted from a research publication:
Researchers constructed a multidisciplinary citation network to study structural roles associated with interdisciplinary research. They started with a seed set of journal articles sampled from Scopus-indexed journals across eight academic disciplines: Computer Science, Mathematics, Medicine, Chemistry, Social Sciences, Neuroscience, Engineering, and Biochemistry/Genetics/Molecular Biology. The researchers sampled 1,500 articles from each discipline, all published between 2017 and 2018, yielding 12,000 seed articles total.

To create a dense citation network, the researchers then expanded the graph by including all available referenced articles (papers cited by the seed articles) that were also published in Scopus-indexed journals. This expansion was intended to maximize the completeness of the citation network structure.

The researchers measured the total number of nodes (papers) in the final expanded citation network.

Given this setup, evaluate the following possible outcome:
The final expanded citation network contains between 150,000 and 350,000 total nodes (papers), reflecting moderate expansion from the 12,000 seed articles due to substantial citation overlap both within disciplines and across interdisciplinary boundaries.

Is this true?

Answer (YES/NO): NO